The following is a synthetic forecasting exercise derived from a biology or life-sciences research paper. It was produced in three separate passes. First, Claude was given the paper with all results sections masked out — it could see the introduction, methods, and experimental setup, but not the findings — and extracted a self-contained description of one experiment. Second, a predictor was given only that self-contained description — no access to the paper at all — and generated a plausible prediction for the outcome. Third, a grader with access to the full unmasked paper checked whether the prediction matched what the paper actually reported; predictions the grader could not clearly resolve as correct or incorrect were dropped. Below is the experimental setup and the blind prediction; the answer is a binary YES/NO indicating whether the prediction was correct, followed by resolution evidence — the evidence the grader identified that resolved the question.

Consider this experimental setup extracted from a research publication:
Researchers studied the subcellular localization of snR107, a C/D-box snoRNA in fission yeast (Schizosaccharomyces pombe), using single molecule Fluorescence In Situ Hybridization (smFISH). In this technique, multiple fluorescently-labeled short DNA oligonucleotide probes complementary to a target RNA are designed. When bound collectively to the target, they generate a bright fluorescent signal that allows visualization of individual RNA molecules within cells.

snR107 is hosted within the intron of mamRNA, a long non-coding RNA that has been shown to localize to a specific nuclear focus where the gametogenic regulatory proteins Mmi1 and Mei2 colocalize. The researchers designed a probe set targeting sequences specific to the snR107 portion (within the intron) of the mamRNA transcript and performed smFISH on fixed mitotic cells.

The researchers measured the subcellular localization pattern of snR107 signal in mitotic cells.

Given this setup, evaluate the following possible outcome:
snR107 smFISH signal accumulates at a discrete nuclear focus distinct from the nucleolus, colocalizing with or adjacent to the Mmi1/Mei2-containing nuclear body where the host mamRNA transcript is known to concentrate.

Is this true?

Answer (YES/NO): NO